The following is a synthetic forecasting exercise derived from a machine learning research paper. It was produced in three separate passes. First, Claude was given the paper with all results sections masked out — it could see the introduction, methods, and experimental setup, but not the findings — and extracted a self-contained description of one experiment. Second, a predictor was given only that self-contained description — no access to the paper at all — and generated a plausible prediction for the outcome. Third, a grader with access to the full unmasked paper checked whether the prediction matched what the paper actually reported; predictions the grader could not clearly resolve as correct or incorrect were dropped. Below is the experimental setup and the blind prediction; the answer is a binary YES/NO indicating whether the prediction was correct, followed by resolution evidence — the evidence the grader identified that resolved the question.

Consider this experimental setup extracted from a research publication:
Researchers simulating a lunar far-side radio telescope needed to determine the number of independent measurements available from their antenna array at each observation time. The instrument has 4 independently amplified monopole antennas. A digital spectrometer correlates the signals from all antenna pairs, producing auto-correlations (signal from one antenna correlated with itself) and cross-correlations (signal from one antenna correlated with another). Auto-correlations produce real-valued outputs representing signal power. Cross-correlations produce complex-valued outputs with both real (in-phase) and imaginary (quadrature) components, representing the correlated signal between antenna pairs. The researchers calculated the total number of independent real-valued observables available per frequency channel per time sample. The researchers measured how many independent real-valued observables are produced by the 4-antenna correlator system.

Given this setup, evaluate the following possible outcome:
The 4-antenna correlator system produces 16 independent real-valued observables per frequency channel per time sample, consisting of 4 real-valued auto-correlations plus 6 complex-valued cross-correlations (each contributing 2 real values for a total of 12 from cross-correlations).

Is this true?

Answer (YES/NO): YES